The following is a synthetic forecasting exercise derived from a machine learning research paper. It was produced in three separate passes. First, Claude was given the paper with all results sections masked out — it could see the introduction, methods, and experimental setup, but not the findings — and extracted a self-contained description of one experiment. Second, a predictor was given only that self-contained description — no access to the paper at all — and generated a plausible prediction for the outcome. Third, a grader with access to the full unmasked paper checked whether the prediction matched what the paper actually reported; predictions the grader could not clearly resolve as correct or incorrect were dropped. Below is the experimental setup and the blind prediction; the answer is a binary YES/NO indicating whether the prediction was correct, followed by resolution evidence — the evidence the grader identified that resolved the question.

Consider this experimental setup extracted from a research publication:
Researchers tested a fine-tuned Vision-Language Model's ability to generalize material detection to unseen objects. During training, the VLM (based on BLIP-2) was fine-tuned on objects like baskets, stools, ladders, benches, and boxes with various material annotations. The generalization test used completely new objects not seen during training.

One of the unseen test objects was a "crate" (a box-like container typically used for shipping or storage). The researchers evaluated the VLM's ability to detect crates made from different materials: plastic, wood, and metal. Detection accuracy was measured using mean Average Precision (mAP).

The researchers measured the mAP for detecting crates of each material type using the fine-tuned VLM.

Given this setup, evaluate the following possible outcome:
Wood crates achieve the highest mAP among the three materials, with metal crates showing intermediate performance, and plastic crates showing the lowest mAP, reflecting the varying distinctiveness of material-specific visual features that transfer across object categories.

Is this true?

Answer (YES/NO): NO